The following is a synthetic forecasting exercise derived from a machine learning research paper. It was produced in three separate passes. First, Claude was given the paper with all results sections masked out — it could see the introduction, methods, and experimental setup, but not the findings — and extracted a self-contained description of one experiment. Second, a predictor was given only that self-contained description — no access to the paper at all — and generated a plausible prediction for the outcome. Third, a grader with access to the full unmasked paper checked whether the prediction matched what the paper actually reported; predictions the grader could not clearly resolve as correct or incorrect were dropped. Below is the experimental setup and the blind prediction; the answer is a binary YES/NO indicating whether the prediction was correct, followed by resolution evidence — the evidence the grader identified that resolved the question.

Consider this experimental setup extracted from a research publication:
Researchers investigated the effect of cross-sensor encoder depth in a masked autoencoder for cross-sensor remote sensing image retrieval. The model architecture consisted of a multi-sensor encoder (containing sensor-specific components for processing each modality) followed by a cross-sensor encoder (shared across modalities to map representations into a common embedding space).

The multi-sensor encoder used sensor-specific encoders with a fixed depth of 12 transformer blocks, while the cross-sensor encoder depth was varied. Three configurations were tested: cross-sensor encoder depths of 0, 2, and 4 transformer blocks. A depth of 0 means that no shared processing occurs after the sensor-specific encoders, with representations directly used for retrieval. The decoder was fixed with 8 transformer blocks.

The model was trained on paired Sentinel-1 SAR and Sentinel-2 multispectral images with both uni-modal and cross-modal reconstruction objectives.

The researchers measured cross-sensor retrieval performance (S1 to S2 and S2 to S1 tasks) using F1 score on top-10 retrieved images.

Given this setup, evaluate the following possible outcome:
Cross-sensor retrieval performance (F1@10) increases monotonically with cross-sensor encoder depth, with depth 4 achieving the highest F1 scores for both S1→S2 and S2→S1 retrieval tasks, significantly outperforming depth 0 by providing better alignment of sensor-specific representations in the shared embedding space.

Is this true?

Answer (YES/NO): NO